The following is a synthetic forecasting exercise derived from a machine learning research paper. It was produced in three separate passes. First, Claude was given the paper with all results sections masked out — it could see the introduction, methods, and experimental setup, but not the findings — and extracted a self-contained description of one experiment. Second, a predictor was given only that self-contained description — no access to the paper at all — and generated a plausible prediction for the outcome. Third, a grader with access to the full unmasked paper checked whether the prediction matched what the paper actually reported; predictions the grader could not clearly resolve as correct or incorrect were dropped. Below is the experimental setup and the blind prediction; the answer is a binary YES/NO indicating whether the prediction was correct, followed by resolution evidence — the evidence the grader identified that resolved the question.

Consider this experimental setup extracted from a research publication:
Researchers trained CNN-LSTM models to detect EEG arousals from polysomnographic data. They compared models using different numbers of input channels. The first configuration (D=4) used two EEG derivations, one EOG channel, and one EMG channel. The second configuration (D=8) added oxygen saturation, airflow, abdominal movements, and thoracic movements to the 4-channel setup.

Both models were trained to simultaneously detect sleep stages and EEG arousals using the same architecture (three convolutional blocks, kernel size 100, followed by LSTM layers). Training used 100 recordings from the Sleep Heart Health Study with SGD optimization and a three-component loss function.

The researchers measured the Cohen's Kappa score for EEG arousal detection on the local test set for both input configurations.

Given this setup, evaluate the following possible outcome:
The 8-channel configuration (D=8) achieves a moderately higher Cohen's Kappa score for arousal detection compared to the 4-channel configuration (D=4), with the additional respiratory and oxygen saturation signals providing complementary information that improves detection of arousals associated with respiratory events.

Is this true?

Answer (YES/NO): NO